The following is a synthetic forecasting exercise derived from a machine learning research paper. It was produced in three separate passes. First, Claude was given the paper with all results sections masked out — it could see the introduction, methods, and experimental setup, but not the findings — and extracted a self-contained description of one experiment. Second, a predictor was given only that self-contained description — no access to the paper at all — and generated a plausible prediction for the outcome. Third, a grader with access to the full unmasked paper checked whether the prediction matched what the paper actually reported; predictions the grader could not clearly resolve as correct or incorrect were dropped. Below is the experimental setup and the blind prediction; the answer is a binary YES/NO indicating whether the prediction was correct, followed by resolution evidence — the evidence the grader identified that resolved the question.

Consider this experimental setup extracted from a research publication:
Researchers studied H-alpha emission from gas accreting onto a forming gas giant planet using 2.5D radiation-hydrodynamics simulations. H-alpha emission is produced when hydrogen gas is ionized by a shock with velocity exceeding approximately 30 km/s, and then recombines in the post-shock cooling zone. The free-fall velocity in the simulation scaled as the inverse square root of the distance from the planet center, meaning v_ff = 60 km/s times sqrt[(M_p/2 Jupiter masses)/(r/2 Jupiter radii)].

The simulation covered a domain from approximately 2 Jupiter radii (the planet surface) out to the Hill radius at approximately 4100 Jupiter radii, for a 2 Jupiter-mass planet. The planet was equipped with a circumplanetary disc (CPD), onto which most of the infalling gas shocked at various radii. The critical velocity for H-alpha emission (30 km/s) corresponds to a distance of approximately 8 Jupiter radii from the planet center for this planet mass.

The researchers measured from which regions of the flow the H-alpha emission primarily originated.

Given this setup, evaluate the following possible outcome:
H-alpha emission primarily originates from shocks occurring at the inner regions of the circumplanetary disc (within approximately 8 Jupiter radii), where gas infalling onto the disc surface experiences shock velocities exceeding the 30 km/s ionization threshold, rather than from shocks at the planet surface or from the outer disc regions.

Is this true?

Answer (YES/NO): NO